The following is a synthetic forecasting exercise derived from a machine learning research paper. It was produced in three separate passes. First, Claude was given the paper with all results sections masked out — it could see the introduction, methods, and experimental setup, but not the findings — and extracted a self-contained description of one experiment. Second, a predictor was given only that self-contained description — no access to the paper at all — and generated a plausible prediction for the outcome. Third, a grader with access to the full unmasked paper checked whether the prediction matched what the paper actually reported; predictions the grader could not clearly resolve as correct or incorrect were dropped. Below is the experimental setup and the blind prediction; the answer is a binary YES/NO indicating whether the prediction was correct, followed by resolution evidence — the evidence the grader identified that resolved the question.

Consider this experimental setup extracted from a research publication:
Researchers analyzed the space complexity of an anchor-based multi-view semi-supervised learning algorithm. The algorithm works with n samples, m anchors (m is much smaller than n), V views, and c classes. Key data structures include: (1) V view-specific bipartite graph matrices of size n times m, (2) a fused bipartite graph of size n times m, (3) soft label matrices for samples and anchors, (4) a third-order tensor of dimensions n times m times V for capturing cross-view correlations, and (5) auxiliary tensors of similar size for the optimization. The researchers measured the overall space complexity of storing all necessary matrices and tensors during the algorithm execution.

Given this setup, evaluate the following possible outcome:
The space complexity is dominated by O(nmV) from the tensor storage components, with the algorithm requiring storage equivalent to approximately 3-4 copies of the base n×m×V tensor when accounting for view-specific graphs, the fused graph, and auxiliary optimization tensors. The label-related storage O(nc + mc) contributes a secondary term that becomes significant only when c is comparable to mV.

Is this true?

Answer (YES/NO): NO